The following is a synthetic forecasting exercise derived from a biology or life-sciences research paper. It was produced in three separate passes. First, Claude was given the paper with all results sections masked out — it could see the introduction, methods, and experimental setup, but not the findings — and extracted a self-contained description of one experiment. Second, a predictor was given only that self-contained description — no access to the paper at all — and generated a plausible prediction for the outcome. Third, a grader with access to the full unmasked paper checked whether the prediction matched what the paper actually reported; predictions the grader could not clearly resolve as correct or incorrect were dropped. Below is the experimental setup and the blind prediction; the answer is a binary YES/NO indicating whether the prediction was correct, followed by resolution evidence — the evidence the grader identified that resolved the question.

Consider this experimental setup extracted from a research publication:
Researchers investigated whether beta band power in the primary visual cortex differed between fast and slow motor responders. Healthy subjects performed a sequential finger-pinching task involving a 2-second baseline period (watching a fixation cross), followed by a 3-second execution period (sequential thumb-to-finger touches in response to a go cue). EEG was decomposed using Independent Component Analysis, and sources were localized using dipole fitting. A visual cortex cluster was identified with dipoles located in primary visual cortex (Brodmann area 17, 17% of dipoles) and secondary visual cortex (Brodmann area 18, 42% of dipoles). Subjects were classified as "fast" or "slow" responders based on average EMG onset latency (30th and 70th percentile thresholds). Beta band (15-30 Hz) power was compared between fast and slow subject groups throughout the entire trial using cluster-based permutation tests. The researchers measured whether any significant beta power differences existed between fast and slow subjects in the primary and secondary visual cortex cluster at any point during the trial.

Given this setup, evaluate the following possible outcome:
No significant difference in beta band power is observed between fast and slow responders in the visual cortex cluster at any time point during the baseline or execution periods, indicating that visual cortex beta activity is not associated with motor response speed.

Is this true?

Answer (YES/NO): YES